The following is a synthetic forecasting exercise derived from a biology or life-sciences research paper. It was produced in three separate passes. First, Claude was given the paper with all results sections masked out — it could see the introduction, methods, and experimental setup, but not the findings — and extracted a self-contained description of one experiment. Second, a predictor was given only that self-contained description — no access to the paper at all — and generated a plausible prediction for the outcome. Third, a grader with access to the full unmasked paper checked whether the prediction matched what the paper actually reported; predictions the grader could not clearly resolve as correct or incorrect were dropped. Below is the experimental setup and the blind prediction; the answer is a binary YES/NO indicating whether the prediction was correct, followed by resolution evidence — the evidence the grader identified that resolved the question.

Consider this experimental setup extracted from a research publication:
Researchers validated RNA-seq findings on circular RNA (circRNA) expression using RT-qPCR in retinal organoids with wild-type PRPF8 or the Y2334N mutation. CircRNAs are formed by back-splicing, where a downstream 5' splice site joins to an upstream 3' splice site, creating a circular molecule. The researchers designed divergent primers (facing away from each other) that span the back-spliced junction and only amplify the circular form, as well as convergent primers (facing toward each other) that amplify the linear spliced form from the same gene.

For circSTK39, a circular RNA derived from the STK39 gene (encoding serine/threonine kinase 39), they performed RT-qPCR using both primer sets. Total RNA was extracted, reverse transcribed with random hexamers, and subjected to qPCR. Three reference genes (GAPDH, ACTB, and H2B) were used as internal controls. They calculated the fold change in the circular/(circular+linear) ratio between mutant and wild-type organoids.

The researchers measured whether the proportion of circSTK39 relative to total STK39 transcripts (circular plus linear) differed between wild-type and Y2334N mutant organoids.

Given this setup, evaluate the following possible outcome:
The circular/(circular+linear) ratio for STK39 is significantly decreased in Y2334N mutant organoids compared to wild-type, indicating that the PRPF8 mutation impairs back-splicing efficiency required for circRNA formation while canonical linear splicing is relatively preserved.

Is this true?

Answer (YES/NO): NO